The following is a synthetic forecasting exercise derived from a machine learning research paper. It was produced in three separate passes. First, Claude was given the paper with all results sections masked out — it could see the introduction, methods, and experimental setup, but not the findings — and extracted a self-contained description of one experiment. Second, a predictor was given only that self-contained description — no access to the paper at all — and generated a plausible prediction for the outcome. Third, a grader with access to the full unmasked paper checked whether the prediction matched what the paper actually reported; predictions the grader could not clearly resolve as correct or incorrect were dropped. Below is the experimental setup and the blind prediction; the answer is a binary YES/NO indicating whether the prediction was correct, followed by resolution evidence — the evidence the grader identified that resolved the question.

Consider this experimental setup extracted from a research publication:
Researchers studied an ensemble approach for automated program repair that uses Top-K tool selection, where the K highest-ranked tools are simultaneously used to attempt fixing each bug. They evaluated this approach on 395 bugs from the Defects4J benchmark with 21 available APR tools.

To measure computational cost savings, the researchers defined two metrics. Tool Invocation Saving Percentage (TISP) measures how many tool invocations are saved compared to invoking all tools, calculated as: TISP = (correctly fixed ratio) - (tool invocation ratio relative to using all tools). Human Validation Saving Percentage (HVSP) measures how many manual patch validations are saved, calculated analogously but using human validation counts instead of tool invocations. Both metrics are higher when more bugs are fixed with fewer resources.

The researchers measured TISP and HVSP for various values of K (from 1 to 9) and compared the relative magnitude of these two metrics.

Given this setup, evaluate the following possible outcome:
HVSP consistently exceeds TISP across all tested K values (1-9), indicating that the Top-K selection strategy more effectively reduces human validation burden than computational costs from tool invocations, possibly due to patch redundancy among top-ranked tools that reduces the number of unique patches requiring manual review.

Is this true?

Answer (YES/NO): NO